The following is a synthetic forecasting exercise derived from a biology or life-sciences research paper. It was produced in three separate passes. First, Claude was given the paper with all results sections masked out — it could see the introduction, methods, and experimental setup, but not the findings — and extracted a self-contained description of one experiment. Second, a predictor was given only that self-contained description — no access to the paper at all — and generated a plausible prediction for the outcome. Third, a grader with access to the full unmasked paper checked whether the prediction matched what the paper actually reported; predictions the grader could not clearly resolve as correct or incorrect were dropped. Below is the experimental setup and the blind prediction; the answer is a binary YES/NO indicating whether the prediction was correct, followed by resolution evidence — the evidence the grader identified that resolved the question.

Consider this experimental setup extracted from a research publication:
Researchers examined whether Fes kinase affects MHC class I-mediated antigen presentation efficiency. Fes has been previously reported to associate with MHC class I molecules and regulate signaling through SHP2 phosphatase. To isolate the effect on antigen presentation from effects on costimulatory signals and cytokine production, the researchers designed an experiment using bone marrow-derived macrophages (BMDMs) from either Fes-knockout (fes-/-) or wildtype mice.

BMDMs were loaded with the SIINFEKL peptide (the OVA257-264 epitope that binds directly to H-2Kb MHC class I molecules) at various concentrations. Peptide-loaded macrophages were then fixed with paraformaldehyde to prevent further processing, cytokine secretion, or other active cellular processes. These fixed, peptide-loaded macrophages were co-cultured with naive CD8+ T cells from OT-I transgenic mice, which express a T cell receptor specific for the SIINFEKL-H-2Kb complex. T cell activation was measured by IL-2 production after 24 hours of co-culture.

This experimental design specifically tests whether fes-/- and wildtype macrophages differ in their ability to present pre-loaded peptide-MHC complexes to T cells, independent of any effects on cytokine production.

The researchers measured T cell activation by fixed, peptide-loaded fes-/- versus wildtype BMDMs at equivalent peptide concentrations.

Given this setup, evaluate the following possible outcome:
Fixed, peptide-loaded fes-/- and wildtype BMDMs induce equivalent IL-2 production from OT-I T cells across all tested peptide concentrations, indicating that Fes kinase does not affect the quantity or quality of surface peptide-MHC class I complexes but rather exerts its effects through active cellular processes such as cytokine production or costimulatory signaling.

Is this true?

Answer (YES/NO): YES